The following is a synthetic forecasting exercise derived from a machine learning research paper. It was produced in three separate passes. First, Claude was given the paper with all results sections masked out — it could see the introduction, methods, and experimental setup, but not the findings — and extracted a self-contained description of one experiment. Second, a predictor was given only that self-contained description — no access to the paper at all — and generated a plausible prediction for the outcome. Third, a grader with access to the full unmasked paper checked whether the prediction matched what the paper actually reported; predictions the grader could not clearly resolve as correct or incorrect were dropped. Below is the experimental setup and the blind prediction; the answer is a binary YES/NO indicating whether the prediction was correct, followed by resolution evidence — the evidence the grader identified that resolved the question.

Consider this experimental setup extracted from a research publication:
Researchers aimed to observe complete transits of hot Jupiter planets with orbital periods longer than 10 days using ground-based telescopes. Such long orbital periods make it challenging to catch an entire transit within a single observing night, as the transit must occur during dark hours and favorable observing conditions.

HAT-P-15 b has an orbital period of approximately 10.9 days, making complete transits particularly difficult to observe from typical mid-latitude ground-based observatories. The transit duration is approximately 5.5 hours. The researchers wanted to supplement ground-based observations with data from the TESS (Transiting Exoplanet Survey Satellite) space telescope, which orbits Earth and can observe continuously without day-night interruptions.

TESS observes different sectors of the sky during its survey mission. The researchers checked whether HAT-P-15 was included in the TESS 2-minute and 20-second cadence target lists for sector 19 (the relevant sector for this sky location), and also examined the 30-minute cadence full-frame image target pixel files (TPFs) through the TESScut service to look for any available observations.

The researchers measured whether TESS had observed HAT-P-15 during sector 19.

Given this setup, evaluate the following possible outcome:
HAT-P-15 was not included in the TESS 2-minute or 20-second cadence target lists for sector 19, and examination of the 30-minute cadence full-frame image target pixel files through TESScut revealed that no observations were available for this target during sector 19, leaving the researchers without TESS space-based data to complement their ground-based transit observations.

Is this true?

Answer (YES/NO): YES